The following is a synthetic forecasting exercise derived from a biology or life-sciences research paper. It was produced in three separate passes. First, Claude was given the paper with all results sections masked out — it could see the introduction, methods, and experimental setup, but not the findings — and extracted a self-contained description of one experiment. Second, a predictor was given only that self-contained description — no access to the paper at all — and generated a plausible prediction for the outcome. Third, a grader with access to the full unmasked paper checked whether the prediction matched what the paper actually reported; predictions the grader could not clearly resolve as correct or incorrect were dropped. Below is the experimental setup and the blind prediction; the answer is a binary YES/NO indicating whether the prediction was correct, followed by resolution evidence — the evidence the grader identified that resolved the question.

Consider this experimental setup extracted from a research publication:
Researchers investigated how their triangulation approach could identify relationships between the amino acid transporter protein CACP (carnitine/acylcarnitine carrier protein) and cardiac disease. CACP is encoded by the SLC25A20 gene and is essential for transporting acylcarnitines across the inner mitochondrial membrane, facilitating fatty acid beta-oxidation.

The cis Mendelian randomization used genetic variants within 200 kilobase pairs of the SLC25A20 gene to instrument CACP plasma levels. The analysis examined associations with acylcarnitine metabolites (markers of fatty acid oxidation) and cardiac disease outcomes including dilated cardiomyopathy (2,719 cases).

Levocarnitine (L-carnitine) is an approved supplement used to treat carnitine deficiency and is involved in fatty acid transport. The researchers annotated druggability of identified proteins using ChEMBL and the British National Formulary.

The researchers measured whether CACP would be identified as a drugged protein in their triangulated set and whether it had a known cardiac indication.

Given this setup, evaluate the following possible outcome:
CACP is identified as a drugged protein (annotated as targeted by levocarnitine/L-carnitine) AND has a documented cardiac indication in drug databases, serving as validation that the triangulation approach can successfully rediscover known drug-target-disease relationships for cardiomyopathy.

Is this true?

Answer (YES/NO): NO